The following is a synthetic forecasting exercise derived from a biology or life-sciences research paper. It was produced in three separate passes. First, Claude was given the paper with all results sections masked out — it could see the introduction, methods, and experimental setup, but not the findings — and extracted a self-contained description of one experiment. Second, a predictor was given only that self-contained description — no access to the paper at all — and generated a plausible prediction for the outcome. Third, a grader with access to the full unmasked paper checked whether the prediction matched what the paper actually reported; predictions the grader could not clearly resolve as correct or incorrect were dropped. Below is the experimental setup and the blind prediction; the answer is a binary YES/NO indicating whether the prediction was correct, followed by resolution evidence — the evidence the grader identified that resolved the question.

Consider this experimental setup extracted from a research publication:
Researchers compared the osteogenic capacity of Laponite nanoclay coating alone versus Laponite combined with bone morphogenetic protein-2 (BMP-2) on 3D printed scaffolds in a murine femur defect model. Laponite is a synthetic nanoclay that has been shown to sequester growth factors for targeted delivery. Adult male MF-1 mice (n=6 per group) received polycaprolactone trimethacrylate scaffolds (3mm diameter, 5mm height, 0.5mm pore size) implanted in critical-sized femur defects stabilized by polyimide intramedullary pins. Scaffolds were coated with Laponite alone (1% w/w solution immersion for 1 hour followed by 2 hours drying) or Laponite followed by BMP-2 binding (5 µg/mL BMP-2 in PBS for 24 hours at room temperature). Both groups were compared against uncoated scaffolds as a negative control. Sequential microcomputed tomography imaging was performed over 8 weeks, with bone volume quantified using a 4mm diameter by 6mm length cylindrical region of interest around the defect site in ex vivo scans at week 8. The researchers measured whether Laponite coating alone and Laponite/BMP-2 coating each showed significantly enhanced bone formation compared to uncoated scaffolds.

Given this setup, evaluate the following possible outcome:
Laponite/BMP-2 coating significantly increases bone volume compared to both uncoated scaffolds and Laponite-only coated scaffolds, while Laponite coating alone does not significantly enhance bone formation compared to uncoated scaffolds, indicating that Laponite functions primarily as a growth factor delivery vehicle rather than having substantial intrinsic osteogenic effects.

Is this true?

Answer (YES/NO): YES